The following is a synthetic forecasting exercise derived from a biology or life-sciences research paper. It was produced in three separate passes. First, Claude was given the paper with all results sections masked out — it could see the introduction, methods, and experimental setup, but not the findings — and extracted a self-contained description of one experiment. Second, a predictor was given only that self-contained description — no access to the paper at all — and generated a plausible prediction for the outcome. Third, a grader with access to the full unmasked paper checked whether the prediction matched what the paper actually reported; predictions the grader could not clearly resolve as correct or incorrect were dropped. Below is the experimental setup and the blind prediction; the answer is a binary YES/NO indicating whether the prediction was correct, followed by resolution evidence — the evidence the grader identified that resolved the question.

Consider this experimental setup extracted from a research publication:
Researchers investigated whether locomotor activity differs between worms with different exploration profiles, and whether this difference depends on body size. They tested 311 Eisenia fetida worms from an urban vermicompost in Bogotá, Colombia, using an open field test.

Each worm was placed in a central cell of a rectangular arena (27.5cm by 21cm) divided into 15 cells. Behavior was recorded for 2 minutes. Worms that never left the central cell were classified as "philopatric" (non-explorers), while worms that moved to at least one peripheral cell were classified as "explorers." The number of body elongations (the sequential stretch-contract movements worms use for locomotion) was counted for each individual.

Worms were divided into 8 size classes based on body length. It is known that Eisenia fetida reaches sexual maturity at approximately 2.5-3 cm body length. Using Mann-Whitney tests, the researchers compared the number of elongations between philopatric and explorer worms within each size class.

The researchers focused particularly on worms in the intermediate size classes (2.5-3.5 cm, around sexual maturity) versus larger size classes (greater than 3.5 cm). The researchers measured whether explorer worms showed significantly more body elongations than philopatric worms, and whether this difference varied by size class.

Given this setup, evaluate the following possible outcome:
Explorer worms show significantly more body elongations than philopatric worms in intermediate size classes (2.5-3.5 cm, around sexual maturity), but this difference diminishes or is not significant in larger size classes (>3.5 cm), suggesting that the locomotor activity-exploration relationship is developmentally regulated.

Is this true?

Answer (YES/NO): NO